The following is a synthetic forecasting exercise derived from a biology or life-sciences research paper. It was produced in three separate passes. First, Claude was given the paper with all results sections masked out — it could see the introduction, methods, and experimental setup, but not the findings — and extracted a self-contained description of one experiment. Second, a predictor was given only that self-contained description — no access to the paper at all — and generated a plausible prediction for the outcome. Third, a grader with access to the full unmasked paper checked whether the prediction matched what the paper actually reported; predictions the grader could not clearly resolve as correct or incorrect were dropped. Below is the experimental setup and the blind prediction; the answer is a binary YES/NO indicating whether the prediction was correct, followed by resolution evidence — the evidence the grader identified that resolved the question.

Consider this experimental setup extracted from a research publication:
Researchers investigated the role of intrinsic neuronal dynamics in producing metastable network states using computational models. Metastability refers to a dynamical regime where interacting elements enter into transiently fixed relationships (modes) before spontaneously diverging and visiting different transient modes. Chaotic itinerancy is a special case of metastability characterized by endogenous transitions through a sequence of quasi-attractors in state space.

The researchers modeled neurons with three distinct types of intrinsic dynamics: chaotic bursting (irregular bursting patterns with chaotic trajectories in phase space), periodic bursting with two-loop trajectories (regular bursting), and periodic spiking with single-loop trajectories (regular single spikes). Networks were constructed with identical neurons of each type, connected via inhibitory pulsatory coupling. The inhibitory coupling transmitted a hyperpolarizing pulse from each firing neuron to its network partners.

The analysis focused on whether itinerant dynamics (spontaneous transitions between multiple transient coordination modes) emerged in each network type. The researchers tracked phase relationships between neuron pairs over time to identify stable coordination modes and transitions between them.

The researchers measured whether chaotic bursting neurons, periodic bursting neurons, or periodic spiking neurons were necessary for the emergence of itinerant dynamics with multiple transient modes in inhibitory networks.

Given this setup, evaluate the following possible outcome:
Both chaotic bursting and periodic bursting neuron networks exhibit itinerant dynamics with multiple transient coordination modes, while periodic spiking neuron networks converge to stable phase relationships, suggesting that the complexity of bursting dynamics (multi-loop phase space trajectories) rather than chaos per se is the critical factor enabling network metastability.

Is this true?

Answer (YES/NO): YES